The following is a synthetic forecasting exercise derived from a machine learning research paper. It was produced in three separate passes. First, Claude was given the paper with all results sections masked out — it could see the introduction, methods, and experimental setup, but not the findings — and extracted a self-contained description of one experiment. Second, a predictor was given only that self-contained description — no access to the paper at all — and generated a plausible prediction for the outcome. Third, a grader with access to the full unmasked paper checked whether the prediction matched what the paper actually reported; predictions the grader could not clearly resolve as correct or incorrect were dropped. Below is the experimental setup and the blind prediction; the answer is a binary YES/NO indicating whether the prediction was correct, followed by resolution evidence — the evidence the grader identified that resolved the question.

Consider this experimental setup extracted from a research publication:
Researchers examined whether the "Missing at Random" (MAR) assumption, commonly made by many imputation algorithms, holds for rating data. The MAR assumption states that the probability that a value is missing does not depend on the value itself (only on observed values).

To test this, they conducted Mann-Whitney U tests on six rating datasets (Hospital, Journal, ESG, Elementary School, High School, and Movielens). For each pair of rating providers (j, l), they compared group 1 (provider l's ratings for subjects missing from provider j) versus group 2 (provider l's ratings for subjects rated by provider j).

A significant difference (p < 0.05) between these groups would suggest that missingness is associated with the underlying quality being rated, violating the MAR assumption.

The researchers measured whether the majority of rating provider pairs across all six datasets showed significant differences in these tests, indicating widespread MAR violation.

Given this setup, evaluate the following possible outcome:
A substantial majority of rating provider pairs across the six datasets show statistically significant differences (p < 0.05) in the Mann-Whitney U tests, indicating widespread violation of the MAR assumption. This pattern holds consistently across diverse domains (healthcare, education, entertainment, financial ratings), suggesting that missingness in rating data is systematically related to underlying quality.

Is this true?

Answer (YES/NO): NO